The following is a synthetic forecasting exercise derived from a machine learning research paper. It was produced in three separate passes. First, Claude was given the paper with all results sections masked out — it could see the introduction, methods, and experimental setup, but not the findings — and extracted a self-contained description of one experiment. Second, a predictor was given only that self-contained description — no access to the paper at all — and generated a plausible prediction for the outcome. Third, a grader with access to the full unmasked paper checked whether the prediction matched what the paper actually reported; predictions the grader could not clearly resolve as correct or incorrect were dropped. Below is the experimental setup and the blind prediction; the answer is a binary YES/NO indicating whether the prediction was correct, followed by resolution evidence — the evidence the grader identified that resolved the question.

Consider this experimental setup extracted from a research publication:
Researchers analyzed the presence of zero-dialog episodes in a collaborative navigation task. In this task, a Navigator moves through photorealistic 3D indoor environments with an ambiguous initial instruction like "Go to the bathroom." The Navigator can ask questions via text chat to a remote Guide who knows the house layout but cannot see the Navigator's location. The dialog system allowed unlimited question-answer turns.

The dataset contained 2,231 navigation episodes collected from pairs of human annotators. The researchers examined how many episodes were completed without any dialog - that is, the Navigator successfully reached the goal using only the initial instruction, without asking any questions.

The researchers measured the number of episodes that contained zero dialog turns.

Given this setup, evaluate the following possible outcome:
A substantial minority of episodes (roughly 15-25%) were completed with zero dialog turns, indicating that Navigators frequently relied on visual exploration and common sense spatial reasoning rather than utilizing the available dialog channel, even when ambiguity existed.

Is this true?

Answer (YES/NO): NO